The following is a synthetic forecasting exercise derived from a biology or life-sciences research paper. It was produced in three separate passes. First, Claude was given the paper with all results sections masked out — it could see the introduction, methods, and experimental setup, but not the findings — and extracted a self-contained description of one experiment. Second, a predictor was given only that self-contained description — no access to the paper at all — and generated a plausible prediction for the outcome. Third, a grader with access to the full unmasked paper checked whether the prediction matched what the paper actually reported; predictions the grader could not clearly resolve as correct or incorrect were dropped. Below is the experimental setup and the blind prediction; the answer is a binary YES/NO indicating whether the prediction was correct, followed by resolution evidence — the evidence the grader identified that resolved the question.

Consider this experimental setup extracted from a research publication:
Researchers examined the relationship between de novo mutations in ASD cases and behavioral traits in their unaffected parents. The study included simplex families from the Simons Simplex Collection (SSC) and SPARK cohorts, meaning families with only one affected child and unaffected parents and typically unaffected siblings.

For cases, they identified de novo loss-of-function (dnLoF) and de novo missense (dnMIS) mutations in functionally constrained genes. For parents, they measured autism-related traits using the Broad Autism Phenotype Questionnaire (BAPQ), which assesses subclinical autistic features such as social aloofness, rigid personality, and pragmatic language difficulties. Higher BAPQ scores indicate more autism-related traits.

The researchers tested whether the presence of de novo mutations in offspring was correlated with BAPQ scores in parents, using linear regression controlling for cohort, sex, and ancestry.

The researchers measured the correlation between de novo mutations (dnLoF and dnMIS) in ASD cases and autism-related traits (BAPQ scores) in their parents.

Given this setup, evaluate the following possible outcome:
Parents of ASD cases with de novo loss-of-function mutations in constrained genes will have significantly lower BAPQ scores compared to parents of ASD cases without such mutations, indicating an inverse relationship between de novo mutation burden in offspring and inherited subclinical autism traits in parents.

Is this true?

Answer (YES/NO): YES